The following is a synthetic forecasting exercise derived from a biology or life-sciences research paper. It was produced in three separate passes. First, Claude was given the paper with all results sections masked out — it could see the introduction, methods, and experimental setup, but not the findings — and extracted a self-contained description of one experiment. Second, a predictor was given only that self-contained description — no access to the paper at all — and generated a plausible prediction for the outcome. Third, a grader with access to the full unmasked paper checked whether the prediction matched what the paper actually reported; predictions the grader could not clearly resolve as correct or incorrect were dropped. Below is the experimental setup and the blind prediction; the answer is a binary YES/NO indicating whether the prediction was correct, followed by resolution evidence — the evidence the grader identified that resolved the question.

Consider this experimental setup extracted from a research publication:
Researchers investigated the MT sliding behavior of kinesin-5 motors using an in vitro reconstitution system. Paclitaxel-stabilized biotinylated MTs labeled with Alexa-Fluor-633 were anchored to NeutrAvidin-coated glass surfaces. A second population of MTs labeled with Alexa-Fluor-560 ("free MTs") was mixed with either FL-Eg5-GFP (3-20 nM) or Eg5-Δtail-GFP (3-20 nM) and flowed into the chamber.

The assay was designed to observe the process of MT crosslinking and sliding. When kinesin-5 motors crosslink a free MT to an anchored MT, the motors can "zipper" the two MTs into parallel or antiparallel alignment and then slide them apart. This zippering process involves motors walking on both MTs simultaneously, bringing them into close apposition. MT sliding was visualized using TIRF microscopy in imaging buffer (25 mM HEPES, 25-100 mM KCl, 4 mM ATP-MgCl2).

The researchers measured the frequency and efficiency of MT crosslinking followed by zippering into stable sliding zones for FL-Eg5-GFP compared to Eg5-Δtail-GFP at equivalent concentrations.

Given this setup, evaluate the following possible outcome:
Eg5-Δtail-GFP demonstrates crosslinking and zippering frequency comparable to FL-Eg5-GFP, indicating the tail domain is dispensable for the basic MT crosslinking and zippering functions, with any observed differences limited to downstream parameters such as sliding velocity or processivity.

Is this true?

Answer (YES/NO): NO